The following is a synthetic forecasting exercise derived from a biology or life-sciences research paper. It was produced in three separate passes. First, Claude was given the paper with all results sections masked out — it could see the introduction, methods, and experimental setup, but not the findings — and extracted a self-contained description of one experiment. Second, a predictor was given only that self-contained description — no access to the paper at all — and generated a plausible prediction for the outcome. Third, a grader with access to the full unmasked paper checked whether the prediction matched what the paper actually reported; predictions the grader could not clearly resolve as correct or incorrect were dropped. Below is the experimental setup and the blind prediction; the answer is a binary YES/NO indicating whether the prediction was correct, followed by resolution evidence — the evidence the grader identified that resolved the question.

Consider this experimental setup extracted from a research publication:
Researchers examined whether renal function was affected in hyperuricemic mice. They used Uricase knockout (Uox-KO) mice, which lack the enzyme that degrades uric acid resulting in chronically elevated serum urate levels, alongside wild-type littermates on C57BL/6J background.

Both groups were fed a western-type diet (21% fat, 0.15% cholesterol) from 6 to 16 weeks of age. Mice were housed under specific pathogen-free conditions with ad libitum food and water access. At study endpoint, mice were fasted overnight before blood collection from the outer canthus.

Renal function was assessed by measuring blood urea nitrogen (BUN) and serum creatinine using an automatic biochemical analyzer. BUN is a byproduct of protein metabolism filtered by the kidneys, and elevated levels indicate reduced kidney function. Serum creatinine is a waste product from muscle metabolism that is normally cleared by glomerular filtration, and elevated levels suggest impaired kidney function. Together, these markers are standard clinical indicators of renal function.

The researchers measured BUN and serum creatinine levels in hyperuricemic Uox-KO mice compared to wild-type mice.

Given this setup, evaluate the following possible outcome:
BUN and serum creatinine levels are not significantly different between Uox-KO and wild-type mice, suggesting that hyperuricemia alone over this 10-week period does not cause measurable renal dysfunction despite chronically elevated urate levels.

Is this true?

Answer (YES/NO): NO